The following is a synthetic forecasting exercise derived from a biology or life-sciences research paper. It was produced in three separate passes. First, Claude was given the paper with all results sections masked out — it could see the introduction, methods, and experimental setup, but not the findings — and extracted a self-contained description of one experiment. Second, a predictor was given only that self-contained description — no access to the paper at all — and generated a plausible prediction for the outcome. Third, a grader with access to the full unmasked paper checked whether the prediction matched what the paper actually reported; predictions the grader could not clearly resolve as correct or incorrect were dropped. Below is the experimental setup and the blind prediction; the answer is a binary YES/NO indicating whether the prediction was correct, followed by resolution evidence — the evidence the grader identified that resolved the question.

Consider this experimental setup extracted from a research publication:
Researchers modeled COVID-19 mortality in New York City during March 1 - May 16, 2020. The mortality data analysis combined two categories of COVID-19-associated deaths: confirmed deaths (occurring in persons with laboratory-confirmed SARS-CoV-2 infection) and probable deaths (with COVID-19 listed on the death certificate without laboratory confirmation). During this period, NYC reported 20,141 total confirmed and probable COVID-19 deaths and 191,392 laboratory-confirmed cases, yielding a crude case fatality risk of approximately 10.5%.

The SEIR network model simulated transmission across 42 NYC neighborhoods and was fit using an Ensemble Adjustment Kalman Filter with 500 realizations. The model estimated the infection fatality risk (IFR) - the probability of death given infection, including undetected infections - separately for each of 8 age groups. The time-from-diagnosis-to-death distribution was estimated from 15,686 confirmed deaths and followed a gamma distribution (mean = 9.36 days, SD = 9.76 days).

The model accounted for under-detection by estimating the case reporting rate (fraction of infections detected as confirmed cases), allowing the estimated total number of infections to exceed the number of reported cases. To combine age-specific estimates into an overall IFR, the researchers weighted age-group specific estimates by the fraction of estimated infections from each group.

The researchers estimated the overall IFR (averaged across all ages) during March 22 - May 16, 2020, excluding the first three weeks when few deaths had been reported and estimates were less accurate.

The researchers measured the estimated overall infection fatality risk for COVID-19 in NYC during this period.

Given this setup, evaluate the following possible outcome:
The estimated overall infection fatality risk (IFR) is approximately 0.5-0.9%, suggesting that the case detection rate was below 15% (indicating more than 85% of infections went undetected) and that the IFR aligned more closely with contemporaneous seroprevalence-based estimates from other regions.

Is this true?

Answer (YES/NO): NO